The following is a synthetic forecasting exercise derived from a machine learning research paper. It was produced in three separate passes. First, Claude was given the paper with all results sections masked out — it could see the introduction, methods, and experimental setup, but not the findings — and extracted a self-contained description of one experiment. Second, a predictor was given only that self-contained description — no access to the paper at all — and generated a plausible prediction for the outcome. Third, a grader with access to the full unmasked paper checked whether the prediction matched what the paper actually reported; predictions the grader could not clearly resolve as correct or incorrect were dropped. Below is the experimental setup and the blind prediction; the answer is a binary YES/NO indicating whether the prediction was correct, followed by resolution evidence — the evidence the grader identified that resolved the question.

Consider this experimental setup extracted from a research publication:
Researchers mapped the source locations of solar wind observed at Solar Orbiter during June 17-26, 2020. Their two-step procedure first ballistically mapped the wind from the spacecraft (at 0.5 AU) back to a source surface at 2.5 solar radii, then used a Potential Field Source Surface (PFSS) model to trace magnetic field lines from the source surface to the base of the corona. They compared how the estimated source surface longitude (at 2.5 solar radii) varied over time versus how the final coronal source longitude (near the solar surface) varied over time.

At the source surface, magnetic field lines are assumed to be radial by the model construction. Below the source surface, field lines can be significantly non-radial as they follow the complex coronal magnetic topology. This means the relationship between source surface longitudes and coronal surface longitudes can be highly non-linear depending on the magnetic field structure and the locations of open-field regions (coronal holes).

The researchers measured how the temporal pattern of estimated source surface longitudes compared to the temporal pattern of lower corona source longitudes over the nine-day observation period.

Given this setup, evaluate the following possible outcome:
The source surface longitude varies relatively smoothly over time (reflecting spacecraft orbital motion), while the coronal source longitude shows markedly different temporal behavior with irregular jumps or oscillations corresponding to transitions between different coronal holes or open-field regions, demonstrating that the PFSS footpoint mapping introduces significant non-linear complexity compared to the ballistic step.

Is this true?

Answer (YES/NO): NO